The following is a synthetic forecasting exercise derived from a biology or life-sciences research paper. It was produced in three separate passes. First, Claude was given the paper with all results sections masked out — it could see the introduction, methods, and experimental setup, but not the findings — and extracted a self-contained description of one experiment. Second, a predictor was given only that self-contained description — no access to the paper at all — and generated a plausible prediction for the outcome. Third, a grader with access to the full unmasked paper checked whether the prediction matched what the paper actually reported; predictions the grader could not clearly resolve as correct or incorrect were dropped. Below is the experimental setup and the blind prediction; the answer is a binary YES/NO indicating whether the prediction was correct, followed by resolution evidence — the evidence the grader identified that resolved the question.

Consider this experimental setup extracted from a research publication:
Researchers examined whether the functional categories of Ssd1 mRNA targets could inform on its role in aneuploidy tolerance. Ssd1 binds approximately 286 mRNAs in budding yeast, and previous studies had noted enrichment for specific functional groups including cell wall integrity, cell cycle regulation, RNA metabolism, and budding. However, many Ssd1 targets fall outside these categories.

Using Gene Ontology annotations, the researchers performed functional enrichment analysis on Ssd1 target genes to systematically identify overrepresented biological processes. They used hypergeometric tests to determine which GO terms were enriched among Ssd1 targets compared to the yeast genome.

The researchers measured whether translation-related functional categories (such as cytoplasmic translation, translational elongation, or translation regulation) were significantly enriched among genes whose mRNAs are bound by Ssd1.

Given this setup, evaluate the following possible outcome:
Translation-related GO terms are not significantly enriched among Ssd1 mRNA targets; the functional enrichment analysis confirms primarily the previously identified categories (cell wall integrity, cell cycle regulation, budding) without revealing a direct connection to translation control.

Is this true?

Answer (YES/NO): YES